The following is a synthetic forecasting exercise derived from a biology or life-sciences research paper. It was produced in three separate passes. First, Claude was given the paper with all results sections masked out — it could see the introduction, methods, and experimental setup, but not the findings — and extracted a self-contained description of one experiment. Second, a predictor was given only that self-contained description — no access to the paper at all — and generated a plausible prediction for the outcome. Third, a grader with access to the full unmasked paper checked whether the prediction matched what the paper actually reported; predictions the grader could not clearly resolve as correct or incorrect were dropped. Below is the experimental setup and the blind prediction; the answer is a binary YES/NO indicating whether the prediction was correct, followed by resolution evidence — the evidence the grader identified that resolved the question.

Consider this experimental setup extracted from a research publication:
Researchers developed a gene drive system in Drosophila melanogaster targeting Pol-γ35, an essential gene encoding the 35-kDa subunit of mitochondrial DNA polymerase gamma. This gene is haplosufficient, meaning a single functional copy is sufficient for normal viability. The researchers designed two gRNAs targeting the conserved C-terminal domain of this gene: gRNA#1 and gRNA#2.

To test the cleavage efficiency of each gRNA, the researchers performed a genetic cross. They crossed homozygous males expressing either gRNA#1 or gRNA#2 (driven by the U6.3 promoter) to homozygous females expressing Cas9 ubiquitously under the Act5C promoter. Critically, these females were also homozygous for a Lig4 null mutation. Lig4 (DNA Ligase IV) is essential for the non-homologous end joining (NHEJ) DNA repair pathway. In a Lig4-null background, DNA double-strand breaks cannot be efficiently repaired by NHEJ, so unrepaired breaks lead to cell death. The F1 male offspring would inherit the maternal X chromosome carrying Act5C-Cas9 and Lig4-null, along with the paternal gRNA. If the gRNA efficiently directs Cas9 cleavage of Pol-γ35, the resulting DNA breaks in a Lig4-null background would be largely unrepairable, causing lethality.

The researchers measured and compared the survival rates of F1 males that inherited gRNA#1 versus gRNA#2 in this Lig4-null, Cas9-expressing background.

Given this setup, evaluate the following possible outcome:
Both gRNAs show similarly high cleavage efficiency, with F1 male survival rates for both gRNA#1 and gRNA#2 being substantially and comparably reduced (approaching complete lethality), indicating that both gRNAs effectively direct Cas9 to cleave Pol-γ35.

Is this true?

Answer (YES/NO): YES